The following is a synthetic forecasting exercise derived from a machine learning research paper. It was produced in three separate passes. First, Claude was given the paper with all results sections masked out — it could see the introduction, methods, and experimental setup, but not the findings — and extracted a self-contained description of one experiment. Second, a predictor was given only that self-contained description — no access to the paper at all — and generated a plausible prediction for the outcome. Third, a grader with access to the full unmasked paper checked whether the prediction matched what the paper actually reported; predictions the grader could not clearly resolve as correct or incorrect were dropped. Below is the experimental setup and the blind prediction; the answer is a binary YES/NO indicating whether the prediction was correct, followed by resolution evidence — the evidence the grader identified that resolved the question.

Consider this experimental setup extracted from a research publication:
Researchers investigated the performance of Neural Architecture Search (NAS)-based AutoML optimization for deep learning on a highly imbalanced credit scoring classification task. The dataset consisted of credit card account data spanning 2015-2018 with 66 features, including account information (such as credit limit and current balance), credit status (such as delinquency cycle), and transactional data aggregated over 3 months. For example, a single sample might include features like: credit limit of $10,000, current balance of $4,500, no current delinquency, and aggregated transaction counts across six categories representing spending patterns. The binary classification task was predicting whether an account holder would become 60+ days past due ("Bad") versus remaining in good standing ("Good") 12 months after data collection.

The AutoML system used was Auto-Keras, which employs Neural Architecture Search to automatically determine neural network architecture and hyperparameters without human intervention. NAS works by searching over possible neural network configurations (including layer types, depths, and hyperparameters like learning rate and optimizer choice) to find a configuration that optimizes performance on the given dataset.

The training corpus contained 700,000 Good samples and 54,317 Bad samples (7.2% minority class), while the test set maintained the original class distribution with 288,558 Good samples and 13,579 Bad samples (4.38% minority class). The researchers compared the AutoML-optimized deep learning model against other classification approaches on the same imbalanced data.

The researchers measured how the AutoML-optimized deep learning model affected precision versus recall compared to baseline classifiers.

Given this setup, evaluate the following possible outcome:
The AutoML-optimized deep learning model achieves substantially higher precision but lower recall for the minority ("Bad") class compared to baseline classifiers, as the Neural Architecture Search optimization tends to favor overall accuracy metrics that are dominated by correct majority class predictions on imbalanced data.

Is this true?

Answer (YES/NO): NO